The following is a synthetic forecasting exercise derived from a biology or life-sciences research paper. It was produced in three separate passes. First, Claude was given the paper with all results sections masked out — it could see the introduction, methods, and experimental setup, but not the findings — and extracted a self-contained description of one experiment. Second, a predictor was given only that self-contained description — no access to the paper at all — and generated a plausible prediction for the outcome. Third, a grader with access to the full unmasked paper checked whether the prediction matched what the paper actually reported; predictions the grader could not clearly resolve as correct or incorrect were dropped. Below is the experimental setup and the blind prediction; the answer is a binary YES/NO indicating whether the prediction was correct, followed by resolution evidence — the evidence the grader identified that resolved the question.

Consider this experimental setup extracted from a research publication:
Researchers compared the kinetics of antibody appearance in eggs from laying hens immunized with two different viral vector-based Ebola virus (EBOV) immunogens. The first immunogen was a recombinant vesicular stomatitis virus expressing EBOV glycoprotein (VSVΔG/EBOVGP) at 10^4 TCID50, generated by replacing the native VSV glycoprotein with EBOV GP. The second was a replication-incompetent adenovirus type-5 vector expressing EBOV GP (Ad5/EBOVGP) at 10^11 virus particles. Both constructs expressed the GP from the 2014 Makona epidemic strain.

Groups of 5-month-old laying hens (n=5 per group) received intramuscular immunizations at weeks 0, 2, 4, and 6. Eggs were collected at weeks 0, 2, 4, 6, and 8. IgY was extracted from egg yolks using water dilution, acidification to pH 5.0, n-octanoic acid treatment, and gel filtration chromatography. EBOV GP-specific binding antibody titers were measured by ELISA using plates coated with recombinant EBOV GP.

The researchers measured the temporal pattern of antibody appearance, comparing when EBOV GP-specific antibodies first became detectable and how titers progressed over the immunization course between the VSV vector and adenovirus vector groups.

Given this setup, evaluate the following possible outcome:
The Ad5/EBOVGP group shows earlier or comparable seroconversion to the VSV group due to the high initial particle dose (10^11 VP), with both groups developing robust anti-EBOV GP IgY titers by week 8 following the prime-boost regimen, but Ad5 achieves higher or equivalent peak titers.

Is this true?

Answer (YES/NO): NO